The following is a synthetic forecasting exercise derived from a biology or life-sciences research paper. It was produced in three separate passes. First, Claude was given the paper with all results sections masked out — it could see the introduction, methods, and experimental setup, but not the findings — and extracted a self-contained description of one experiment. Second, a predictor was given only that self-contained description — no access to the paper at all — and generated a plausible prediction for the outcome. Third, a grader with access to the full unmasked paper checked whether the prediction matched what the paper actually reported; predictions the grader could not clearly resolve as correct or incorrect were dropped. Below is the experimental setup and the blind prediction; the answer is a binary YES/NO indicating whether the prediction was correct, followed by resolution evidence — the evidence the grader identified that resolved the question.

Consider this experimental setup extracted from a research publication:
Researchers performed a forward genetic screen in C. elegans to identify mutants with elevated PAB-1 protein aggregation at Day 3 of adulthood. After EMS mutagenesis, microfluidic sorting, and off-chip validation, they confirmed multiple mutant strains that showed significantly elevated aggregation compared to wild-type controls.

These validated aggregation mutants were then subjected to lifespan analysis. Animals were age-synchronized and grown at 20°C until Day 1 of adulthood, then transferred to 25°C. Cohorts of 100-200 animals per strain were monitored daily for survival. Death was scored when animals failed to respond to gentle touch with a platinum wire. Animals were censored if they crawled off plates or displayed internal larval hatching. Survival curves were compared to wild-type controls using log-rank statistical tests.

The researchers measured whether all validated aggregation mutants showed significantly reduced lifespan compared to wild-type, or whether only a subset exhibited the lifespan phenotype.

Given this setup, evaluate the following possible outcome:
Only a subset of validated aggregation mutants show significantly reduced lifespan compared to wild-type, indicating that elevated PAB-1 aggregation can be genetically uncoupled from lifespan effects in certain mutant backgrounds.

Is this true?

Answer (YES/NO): YES